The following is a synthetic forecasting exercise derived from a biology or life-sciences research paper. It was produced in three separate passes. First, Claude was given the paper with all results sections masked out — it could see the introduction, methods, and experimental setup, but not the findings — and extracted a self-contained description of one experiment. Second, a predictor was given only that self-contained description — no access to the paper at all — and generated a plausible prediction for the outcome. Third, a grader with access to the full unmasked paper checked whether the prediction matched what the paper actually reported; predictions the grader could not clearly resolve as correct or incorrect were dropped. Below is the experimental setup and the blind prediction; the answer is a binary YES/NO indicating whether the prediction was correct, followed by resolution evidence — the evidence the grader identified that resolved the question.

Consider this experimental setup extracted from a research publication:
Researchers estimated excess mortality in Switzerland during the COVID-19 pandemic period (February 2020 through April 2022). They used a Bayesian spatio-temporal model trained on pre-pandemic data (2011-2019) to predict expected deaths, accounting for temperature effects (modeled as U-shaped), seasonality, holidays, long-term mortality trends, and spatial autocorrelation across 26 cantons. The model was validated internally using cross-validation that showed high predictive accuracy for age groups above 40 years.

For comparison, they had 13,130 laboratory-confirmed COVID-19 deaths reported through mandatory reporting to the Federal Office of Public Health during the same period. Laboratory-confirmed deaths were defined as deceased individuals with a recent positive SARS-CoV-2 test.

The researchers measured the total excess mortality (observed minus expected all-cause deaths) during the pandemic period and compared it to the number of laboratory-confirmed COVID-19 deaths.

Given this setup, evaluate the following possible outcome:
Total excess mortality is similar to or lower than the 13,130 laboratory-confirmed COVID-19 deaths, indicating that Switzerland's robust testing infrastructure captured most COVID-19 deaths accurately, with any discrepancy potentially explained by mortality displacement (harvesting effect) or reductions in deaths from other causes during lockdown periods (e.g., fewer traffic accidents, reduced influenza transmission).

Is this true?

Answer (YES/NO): NO